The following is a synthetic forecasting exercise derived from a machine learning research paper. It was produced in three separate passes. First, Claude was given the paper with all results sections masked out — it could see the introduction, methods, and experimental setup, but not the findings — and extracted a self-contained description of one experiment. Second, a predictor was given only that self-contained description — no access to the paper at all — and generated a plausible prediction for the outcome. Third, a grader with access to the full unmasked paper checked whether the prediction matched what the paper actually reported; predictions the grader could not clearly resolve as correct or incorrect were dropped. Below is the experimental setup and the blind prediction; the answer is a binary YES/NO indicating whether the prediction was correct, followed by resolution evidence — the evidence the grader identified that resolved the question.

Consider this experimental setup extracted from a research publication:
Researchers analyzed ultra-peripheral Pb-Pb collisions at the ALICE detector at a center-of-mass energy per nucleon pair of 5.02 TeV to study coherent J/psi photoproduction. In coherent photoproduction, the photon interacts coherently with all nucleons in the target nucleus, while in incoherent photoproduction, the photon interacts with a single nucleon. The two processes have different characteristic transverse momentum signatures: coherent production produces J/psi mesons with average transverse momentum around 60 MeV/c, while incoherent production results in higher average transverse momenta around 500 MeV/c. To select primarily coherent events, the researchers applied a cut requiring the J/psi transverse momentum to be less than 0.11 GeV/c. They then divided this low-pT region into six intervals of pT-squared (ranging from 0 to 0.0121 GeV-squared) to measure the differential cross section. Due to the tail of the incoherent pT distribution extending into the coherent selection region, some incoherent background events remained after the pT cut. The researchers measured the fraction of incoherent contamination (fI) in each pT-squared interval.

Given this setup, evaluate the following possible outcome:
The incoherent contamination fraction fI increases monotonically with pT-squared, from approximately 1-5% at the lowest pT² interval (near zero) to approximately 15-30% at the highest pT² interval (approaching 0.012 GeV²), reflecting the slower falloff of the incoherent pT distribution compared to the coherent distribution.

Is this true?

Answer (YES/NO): NO